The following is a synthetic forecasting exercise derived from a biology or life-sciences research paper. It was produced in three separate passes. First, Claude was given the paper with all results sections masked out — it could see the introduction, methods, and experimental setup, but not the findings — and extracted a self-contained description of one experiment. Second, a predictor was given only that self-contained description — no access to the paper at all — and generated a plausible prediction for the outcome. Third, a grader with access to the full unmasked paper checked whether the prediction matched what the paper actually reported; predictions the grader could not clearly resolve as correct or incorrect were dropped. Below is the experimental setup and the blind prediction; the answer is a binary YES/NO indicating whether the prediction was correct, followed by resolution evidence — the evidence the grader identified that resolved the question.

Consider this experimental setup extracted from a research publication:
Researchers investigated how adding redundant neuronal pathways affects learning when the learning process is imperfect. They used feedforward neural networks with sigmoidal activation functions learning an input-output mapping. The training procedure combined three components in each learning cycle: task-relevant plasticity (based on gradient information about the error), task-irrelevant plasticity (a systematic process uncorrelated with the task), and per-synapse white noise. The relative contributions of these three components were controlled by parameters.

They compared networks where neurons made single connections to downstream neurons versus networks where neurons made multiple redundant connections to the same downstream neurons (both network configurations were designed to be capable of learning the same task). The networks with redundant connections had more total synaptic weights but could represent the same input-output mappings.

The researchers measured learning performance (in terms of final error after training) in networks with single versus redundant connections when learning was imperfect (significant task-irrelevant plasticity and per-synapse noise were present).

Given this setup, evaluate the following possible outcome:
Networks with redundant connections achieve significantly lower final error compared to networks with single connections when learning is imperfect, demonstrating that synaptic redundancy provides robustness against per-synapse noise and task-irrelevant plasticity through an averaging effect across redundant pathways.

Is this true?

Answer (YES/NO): NO